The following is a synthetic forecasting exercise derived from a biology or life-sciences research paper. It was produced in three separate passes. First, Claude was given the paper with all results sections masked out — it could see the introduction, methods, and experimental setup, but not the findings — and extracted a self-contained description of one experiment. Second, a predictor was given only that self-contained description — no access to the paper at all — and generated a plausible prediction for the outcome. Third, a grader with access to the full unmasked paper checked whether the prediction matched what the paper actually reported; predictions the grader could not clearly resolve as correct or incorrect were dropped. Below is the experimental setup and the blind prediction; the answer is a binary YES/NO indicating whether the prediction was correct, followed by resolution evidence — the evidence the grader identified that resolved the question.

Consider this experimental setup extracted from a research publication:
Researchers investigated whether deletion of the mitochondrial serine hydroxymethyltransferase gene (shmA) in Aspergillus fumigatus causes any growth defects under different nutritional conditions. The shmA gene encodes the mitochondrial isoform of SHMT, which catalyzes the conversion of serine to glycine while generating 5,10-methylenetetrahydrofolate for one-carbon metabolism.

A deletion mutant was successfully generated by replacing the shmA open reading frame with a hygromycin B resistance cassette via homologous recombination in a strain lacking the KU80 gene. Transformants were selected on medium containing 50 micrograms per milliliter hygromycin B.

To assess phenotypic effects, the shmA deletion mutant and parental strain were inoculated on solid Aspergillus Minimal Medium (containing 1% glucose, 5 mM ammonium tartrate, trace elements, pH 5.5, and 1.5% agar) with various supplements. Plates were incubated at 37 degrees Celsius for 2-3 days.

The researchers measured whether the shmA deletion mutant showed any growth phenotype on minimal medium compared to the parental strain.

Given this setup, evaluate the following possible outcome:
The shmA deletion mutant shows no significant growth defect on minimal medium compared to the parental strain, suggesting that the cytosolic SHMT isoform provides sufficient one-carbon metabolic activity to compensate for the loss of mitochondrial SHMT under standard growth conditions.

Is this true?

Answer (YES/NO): YES